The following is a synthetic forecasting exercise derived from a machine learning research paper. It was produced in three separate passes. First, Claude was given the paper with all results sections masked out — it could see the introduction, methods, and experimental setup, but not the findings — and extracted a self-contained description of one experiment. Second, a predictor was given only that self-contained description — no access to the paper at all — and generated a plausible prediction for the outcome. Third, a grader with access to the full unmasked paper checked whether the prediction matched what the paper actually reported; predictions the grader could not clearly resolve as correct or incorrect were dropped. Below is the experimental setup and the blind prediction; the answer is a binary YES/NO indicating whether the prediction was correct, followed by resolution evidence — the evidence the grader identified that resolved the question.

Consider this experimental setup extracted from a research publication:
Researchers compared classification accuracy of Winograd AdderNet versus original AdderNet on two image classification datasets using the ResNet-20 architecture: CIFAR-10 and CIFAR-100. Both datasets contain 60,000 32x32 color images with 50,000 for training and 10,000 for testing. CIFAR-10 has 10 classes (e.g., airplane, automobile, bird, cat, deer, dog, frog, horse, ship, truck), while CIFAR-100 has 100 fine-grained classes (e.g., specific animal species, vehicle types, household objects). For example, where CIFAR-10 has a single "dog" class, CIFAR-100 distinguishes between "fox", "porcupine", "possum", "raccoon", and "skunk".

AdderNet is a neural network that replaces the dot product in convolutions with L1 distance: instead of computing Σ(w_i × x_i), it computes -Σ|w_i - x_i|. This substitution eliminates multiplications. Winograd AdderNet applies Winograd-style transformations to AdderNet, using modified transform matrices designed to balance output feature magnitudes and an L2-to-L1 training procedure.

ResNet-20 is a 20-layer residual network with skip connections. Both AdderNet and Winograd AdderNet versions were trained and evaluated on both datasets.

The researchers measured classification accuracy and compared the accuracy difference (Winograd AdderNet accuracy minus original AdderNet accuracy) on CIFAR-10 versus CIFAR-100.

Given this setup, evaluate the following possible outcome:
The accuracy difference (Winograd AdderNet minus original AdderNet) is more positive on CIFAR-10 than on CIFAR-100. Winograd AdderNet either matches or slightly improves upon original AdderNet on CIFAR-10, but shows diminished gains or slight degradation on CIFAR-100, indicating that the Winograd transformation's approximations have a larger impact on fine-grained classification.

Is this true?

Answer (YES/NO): NO